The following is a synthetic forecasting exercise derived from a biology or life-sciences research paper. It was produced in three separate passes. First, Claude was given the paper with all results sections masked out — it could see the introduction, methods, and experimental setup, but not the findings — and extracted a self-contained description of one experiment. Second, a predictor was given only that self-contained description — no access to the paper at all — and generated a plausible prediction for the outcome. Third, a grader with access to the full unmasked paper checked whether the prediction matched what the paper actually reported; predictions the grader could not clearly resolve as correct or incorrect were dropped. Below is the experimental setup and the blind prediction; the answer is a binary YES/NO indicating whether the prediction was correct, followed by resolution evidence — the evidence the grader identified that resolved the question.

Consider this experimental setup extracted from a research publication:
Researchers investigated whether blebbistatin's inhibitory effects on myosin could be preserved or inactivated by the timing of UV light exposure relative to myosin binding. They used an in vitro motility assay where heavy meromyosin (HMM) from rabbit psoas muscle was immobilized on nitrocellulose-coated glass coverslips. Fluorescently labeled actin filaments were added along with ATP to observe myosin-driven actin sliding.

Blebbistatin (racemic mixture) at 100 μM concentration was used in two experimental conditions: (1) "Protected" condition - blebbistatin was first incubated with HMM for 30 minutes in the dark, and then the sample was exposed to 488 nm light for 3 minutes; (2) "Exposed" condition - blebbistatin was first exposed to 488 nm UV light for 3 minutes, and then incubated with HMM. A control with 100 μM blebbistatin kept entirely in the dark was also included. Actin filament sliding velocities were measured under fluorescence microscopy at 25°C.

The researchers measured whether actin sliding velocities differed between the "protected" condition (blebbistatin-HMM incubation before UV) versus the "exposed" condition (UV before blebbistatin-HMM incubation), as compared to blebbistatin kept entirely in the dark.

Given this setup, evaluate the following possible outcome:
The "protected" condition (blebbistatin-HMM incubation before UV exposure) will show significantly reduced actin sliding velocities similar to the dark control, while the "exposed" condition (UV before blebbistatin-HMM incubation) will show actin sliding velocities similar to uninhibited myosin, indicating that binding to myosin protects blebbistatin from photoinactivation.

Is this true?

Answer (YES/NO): NO